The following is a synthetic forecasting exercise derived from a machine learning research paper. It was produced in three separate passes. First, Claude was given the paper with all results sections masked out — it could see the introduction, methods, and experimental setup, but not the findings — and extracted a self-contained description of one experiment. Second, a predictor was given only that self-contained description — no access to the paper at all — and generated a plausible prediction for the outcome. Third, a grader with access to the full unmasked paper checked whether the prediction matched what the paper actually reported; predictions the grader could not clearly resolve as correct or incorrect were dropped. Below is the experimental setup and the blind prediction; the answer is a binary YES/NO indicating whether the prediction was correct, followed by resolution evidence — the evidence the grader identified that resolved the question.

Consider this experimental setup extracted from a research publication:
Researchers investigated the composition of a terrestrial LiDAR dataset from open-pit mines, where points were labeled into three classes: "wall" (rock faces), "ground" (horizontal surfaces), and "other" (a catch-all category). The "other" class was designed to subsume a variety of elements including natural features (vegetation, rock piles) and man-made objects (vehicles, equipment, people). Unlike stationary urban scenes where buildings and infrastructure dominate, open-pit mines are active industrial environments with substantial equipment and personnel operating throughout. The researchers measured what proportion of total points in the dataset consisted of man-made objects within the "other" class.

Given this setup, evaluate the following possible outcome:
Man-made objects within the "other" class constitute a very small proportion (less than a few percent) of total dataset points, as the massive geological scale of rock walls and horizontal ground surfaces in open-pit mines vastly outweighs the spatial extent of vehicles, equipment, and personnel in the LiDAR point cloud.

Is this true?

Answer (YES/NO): YES